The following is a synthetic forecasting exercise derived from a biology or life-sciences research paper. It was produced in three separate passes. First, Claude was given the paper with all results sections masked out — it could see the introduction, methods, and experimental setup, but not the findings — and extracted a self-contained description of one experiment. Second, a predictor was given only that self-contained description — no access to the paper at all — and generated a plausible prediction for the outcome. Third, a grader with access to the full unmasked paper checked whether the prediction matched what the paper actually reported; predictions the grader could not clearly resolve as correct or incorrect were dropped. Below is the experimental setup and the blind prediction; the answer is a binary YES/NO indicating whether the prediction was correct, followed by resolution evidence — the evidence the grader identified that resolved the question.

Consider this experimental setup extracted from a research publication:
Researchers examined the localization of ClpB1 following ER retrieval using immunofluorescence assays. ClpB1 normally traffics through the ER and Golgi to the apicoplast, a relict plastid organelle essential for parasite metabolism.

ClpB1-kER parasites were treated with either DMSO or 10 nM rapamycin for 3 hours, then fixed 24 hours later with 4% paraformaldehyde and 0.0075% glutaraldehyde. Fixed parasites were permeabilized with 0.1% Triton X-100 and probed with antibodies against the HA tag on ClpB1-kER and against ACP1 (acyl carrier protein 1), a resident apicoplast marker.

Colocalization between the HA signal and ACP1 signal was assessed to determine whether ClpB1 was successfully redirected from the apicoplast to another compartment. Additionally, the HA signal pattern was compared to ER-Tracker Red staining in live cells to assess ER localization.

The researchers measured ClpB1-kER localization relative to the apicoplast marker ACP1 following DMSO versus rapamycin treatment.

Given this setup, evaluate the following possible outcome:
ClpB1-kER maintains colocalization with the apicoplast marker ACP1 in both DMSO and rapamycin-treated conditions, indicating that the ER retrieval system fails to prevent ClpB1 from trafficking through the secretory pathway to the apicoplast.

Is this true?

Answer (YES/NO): NO